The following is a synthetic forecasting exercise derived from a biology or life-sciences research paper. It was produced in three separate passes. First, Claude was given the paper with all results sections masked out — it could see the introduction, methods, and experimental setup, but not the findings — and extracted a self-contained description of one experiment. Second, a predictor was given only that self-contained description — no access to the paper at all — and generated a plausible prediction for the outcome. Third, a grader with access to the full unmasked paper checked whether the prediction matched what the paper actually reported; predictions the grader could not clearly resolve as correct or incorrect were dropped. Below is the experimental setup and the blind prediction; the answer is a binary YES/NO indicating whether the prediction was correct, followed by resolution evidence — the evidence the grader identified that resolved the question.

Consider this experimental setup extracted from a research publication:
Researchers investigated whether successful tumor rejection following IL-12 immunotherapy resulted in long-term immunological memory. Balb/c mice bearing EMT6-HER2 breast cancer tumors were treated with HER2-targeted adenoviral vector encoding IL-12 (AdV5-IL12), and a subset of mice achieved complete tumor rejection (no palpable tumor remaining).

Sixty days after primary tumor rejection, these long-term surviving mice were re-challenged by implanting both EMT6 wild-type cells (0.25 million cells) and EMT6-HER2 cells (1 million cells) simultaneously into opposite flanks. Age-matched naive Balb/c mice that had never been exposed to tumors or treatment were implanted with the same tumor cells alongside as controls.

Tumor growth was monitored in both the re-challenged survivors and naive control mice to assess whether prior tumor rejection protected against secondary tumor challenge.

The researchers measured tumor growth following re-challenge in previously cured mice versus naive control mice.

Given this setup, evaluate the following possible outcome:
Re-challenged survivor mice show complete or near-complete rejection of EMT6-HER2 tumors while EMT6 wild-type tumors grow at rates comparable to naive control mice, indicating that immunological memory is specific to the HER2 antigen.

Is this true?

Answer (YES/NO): NO